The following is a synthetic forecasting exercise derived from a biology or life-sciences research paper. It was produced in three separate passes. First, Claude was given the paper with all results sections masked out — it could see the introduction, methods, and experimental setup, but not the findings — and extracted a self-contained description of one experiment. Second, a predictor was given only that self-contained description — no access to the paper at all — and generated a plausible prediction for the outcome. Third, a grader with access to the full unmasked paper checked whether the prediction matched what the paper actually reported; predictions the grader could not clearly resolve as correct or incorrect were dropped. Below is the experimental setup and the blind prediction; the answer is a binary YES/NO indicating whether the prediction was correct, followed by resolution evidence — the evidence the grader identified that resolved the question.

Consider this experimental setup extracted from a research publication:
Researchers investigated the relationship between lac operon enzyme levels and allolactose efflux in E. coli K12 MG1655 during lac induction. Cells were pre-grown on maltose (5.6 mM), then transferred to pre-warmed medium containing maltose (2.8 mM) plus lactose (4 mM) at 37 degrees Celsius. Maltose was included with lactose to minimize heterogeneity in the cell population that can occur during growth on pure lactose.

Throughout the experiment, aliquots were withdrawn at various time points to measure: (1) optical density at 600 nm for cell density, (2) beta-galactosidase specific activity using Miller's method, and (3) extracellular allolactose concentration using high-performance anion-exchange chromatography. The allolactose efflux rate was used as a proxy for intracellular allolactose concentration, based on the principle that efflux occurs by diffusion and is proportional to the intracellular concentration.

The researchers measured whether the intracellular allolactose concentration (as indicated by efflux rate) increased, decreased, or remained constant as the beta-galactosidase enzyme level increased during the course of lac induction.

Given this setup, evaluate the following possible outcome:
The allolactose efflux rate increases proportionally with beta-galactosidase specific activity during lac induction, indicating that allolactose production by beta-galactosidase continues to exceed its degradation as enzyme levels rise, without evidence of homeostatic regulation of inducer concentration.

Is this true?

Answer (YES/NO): YES